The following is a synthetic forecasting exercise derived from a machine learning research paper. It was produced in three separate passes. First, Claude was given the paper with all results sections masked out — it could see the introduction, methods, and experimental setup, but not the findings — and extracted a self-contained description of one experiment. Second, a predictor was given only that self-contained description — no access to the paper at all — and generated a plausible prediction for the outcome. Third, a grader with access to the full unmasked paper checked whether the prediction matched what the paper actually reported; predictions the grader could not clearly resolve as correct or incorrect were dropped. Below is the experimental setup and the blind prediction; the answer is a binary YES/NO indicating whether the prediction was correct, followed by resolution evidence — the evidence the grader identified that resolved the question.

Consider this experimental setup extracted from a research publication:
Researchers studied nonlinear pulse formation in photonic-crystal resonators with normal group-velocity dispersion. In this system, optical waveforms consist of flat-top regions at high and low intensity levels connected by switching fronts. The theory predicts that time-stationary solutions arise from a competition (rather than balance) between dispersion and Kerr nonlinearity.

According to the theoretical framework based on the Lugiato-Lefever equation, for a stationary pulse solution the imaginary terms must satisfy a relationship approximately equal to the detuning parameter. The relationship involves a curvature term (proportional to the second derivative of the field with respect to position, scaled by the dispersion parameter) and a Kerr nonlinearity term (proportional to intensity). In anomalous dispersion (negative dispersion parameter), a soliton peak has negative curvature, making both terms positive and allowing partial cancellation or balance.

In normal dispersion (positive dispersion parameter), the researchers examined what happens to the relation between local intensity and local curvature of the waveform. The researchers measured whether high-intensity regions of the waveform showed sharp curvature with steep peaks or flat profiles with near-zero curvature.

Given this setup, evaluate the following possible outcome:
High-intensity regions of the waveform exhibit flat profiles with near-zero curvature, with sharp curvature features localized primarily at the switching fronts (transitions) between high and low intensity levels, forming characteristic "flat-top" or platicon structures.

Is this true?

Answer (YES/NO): YES